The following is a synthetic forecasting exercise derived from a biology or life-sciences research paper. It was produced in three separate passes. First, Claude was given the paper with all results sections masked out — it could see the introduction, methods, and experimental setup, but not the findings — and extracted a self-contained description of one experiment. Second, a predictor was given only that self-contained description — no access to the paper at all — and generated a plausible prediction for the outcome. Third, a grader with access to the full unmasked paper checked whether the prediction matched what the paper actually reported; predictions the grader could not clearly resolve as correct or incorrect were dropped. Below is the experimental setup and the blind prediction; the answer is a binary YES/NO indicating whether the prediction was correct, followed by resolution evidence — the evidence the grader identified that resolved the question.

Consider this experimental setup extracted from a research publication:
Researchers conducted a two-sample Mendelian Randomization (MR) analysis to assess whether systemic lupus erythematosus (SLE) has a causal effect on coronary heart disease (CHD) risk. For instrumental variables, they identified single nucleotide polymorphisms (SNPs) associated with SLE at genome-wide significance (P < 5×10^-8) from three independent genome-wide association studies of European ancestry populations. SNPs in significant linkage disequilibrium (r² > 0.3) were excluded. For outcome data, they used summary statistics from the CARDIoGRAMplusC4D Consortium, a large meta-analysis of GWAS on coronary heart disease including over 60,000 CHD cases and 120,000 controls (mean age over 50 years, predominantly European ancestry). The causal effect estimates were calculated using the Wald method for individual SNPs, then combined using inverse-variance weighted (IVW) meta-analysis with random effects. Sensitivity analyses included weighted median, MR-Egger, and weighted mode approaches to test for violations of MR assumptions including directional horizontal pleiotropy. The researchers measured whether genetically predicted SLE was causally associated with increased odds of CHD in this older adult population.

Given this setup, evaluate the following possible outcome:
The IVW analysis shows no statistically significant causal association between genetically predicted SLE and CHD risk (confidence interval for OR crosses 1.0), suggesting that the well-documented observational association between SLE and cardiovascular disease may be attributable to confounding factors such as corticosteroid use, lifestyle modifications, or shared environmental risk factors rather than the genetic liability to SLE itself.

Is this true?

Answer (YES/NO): YES